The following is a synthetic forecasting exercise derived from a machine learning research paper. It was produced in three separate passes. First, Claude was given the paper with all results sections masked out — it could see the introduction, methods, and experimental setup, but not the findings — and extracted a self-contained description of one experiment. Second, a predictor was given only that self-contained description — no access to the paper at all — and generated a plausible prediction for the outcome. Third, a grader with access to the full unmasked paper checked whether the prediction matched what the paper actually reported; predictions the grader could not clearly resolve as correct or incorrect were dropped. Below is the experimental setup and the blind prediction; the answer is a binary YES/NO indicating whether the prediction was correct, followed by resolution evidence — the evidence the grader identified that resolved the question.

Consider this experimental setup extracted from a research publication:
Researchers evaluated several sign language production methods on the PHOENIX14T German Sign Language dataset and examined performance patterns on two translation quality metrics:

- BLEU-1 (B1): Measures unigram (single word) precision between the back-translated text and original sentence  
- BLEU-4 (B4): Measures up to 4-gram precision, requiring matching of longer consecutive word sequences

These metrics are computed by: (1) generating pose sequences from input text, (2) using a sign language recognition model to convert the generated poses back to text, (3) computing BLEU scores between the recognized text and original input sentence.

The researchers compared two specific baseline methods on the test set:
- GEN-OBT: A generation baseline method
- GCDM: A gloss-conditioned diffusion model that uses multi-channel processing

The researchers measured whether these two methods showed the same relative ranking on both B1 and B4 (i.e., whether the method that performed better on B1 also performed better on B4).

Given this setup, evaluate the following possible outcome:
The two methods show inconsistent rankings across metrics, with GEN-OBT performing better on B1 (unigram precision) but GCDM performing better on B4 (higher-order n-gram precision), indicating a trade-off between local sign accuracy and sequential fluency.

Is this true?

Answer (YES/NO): NO